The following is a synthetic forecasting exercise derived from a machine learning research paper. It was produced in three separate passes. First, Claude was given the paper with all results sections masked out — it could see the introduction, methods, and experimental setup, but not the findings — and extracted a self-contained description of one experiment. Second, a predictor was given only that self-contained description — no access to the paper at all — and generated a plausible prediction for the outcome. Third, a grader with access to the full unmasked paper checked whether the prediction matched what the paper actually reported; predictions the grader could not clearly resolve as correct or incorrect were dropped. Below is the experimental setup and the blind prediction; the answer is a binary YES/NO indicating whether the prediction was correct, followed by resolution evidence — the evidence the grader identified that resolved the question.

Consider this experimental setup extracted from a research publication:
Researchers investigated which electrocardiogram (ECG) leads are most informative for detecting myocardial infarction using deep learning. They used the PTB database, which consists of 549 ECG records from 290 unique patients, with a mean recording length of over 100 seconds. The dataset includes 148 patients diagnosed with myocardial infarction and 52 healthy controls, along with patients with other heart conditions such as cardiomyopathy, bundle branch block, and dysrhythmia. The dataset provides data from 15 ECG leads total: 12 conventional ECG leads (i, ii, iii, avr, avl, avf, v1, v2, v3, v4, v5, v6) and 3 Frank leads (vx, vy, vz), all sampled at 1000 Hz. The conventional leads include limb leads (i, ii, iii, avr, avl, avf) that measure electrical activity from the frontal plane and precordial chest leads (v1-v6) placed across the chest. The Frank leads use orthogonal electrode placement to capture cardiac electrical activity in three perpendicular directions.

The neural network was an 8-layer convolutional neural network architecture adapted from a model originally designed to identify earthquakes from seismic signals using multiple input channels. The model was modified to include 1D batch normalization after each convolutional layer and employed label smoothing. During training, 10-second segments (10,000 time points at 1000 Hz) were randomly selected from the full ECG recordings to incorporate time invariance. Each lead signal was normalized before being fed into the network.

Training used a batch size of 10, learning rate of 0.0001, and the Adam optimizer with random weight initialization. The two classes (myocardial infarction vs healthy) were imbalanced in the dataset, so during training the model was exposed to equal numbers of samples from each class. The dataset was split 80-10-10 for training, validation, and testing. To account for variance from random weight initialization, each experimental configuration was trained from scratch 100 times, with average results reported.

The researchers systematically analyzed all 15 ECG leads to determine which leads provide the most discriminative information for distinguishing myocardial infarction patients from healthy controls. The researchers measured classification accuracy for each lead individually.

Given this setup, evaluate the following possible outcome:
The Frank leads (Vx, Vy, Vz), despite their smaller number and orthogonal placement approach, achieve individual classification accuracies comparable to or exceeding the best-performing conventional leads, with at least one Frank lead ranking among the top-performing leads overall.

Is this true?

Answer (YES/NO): YES